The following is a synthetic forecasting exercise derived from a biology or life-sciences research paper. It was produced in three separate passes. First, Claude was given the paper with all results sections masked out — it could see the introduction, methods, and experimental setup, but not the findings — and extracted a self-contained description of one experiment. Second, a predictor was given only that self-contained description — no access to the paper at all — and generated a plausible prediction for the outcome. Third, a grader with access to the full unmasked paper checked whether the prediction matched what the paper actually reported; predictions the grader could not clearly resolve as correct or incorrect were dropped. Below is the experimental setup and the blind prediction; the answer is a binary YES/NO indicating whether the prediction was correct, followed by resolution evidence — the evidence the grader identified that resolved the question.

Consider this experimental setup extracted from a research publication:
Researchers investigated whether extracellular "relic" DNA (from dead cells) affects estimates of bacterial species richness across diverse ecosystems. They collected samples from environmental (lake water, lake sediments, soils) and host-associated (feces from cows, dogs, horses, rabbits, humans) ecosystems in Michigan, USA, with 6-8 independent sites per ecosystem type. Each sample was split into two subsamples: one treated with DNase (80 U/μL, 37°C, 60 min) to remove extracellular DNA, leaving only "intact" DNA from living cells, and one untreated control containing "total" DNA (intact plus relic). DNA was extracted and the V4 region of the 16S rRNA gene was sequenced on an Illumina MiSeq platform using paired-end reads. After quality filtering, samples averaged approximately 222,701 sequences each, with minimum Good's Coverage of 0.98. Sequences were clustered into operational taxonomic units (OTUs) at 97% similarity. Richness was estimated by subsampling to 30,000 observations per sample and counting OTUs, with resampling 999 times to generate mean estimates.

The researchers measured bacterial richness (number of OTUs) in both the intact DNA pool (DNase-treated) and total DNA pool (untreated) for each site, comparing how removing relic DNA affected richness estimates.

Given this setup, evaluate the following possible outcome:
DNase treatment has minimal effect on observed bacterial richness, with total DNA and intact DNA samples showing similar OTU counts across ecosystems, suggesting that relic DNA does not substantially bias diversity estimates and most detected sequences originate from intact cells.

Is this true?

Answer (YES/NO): YES